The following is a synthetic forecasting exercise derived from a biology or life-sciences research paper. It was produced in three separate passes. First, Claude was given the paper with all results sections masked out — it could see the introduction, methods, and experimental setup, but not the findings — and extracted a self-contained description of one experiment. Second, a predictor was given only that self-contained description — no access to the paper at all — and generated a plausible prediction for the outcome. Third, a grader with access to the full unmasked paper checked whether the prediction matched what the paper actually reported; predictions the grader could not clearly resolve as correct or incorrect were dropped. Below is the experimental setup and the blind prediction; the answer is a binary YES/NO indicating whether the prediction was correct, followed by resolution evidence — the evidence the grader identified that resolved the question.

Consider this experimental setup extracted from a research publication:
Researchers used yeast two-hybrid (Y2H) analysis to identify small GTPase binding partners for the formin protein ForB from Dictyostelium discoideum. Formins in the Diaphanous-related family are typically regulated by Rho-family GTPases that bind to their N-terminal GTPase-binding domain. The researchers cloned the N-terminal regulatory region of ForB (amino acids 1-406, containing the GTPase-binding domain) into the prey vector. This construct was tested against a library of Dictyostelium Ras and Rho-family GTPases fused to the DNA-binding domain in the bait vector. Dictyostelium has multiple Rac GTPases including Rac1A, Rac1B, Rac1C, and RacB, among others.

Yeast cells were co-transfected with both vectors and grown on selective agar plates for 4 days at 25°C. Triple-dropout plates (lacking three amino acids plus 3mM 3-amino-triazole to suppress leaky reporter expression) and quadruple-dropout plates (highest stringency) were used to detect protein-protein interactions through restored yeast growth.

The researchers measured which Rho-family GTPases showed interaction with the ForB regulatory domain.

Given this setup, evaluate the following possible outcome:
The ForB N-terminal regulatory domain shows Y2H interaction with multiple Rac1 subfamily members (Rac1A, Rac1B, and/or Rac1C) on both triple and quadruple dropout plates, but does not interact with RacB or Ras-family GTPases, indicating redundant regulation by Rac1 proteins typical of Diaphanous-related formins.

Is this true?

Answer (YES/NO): NO